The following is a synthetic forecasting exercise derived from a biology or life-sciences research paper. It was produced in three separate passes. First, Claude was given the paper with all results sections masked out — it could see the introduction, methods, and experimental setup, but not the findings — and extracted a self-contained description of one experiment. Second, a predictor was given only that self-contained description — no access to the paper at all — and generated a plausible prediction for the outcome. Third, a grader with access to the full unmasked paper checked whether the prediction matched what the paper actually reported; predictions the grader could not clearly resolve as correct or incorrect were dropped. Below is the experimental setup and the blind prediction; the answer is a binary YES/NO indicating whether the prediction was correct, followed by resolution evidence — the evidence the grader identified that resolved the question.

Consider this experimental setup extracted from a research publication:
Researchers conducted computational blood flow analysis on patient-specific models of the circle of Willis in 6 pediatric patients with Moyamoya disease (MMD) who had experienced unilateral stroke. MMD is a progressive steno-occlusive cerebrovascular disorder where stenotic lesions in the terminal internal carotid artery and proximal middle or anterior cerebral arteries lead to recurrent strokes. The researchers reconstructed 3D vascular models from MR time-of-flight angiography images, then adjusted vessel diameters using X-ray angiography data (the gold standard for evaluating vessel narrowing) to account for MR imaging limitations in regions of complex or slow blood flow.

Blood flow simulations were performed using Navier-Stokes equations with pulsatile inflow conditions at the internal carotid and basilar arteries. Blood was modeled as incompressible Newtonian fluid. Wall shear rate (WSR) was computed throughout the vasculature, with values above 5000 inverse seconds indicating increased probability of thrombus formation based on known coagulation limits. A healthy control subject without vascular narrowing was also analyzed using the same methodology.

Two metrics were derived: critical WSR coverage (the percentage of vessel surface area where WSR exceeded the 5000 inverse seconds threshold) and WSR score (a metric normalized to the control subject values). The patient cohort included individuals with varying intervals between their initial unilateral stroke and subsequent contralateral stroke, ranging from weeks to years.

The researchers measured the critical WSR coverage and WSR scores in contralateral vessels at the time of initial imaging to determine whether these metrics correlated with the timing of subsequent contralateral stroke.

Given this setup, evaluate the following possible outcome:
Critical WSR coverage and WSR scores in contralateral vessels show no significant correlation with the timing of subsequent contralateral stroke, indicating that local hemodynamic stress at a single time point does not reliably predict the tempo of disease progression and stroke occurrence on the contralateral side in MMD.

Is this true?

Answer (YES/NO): NO